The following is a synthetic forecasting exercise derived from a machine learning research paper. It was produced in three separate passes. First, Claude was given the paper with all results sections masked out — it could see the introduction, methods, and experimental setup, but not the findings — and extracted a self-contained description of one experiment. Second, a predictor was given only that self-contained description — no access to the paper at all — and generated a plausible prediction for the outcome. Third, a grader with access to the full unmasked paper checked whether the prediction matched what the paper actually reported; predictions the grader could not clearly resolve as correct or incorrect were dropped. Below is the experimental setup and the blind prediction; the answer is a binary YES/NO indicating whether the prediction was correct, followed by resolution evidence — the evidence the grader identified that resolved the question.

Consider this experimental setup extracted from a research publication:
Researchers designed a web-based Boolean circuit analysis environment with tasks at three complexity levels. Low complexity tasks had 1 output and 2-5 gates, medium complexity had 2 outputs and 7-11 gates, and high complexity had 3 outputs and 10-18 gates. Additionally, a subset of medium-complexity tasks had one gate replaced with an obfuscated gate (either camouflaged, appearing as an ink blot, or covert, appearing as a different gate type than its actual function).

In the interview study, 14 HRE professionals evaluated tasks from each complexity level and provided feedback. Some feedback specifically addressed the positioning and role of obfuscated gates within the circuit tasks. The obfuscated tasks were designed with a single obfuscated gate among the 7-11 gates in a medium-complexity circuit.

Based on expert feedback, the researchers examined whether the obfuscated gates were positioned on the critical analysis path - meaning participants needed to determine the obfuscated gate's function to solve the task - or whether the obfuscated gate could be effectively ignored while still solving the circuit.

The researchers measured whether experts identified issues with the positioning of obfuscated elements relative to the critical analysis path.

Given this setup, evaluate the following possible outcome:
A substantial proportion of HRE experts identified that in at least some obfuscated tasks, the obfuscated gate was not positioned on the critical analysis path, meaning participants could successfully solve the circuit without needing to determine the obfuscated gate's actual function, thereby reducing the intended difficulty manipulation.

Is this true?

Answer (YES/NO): YES